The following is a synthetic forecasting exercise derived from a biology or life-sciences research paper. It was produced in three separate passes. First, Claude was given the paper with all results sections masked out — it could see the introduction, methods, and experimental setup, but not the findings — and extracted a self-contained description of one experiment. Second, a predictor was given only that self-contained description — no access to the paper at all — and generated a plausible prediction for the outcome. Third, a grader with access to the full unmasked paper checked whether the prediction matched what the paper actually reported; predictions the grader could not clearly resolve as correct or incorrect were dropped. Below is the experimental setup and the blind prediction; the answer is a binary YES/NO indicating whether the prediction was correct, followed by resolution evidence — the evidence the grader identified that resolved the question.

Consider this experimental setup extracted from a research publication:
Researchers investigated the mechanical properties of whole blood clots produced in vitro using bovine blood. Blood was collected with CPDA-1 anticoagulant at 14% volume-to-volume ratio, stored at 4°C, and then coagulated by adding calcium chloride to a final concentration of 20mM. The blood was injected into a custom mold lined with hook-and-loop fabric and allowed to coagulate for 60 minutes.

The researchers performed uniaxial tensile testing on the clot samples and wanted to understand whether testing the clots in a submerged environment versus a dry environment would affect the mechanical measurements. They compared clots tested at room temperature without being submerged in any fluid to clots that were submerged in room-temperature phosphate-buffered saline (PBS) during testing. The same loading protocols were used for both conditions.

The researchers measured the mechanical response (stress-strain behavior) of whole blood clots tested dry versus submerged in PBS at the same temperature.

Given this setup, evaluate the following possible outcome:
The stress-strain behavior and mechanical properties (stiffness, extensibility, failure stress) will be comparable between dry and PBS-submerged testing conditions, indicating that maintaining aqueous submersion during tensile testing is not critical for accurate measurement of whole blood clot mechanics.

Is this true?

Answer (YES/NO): YES